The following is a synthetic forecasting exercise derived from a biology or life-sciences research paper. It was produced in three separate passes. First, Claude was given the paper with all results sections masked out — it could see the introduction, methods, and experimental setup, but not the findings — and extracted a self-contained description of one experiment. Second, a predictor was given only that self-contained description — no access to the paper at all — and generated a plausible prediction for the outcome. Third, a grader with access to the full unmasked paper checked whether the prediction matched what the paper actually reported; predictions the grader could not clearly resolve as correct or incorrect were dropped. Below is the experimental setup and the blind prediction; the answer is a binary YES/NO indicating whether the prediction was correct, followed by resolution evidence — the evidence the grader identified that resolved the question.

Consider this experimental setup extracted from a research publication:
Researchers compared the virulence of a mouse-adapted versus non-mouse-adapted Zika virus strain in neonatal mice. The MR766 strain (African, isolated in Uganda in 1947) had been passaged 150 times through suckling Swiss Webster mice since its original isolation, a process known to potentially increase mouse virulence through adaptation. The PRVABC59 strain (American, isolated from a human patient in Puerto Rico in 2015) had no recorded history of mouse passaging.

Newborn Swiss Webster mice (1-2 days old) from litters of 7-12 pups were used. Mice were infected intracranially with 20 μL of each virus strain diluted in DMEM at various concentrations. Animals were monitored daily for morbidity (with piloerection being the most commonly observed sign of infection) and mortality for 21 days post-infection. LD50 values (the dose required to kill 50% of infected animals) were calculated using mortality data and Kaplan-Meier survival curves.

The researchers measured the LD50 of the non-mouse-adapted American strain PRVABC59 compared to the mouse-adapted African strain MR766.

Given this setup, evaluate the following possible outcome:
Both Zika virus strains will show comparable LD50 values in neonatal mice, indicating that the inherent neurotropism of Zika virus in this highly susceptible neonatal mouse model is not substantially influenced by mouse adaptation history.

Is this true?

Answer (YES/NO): YES